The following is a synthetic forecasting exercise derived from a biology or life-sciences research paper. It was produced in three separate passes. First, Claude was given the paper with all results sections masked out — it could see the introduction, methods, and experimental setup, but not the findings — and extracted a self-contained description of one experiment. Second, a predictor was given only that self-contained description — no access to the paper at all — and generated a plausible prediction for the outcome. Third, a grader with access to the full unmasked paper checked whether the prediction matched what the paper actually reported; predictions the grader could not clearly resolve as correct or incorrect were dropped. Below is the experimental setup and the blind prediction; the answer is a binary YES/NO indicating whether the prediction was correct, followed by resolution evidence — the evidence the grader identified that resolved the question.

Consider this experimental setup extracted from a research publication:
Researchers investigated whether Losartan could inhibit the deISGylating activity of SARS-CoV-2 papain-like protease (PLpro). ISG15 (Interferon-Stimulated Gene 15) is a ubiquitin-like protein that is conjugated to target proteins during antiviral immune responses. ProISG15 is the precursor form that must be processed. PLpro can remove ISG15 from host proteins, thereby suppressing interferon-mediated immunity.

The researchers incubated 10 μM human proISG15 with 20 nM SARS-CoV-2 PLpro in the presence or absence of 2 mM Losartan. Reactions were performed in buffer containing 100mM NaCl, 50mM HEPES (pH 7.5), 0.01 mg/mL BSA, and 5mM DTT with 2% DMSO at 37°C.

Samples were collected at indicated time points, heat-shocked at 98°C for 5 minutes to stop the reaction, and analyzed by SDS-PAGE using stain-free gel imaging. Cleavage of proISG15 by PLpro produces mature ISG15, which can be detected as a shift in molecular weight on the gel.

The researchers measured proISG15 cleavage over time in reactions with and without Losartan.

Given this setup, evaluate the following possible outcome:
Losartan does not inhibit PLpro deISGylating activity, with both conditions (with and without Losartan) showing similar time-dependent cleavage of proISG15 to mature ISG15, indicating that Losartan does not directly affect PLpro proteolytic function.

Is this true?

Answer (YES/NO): YES